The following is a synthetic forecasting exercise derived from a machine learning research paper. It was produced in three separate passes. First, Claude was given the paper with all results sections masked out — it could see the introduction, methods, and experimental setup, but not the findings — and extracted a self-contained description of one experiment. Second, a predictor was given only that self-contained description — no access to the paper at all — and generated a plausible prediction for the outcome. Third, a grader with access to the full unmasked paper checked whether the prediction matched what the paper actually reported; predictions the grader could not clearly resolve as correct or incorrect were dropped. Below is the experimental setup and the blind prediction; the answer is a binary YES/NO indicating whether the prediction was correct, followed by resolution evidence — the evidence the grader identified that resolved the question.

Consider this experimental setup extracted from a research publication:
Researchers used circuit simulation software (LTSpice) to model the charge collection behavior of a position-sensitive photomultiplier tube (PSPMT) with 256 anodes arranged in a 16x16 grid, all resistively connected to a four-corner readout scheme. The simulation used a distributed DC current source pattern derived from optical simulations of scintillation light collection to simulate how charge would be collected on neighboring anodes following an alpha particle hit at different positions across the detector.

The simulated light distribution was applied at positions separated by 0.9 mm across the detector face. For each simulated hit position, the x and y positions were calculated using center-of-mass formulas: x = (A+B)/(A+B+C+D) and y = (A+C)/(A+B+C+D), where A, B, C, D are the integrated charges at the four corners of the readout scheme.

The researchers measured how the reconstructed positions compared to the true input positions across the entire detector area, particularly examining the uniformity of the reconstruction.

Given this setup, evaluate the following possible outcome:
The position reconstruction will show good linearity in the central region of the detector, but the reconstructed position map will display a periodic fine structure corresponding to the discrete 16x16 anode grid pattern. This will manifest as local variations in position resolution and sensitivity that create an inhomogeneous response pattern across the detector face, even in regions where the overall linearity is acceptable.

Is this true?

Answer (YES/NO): NO